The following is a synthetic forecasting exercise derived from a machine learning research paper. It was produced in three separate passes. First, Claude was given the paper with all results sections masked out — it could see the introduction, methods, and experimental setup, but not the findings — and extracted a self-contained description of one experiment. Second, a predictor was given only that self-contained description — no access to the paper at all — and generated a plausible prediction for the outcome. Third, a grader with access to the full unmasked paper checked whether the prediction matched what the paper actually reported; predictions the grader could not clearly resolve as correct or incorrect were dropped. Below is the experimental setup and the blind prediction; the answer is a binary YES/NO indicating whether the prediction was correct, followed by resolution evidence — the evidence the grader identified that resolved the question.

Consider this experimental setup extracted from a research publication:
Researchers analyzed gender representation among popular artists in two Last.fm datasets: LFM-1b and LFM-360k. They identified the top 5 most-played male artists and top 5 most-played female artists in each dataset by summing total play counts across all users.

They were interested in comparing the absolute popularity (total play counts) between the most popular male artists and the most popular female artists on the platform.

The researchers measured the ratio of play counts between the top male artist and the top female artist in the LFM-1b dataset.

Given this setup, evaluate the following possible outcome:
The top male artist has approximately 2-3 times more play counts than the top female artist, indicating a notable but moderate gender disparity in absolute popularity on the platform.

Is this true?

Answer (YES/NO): YES